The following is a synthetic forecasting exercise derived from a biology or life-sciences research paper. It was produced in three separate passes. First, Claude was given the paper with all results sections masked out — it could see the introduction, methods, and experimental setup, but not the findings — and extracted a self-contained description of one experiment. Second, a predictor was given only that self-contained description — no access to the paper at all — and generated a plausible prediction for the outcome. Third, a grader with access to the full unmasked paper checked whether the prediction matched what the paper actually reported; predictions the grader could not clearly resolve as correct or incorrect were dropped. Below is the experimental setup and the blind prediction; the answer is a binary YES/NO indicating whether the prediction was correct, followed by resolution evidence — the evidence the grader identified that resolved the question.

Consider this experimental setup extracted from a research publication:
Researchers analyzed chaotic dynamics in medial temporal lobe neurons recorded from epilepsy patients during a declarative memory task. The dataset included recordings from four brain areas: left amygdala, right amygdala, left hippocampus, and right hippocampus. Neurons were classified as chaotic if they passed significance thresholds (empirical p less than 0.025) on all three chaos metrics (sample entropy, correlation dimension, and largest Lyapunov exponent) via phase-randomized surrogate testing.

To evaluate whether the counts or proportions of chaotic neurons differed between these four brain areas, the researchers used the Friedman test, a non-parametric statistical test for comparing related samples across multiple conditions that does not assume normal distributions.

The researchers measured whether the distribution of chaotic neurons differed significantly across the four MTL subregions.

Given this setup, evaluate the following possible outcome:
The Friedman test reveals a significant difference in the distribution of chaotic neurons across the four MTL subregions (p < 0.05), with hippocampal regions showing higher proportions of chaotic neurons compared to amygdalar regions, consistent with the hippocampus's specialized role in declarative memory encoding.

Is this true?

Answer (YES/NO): NO